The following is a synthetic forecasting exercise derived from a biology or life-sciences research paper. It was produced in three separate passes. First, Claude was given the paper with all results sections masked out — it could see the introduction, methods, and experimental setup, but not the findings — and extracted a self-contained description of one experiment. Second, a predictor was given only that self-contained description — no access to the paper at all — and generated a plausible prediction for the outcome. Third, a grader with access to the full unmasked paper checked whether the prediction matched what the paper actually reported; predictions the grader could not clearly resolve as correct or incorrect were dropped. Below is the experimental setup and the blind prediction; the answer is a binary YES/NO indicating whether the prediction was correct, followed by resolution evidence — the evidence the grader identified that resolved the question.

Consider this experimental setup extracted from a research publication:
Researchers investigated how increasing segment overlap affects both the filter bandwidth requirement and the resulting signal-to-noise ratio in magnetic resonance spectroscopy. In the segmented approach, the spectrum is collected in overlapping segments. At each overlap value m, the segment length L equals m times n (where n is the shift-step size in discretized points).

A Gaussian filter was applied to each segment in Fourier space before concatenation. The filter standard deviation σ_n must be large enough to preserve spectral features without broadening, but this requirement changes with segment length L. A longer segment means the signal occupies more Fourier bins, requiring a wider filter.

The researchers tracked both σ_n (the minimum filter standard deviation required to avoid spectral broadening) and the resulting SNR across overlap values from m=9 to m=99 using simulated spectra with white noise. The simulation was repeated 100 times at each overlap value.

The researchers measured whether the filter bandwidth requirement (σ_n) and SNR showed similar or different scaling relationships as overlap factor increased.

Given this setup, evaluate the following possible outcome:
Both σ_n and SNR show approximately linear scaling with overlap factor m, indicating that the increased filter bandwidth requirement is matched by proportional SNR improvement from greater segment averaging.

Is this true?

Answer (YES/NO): NO